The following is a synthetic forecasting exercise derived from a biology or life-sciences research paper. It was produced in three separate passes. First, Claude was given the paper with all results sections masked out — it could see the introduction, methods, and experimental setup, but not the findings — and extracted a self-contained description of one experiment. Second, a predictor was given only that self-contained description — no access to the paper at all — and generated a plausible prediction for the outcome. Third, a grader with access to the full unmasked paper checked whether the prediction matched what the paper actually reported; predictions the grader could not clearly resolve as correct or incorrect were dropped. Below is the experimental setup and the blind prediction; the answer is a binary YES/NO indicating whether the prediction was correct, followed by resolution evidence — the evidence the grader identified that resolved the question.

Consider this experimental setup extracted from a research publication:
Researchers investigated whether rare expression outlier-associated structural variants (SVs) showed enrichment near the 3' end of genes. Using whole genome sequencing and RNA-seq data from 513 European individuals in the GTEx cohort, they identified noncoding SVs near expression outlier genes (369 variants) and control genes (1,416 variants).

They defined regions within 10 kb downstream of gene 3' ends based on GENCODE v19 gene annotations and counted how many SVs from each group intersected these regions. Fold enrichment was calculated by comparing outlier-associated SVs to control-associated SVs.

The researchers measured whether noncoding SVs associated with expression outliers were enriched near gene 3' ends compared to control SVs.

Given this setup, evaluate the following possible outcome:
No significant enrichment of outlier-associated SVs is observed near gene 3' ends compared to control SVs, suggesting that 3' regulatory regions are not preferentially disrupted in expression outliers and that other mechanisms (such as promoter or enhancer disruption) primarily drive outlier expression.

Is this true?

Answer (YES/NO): YES